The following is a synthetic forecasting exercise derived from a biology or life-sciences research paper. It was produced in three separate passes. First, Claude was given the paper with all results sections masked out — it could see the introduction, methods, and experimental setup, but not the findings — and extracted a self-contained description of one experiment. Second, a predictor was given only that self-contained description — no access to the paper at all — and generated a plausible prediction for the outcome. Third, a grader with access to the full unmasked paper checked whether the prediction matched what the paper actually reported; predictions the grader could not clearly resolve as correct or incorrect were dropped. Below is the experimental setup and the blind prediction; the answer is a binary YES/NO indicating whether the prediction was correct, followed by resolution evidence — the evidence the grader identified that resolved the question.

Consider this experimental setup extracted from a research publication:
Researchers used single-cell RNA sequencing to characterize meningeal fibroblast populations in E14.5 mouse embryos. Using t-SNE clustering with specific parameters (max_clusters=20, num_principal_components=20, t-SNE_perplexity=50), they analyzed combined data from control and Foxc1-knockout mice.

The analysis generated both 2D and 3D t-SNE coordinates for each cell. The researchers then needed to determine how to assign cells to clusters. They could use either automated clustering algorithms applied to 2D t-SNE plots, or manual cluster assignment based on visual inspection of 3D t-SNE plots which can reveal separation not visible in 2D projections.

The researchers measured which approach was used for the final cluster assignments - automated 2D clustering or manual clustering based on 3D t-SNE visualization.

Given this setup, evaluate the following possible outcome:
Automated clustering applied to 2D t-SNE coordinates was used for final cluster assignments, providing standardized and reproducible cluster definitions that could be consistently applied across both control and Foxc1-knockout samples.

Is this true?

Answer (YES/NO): NO